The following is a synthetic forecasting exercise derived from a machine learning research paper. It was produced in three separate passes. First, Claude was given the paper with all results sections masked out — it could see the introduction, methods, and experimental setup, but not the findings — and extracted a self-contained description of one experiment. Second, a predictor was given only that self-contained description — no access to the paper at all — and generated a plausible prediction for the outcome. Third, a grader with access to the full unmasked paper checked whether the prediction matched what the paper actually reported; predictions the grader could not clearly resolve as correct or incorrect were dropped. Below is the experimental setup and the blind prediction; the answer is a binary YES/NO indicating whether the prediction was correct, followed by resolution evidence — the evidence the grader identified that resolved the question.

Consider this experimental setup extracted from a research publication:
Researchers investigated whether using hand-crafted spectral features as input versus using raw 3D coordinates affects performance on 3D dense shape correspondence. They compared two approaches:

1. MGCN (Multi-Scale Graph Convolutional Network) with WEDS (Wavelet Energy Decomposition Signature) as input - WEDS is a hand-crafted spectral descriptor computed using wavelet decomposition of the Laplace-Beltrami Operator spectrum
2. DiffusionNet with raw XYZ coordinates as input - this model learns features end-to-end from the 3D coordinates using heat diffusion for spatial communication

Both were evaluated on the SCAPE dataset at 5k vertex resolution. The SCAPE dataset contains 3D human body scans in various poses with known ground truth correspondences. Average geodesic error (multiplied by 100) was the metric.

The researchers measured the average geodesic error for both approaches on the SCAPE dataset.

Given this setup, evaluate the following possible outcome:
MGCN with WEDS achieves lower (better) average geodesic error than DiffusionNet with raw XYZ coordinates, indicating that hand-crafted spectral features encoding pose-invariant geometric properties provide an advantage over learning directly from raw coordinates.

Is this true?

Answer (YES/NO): NO